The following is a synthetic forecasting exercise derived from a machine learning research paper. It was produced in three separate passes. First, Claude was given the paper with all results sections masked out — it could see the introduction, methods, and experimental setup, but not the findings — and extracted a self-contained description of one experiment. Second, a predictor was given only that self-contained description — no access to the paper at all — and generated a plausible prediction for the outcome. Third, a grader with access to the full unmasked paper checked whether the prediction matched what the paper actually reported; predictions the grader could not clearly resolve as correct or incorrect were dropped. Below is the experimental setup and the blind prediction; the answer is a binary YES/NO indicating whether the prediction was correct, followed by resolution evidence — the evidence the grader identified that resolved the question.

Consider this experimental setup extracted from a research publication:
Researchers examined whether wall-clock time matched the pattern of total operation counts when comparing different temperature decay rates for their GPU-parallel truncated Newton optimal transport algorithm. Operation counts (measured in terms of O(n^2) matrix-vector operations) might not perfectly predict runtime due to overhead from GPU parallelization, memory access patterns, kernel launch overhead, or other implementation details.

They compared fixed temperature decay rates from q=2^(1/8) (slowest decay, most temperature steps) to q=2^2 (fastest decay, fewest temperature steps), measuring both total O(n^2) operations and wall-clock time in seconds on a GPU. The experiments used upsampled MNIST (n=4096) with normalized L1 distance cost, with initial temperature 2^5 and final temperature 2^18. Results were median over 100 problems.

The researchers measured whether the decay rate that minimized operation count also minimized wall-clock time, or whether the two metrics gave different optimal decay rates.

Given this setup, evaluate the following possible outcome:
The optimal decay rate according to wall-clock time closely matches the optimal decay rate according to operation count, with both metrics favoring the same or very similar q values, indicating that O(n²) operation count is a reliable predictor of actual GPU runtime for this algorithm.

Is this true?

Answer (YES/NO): YES